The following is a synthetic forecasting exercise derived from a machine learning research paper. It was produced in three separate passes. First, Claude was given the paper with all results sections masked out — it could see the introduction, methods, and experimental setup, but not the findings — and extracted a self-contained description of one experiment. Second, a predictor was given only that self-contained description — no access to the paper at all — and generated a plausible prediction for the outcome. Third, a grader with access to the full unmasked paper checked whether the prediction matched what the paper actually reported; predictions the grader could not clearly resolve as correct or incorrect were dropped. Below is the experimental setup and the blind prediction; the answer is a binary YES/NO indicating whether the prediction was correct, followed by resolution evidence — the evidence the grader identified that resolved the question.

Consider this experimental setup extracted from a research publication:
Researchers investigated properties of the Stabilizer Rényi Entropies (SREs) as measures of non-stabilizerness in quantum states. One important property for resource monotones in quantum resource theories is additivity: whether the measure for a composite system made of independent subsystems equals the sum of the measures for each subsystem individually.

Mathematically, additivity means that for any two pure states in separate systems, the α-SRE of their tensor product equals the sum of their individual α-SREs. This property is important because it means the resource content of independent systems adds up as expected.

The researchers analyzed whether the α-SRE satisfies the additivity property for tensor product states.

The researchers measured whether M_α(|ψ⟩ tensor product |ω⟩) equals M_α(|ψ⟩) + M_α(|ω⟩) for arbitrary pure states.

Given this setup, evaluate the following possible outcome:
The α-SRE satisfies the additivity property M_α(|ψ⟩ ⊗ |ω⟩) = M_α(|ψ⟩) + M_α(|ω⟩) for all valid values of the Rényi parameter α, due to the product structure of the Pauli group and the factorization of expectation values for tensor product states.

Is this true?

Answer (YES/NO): YES